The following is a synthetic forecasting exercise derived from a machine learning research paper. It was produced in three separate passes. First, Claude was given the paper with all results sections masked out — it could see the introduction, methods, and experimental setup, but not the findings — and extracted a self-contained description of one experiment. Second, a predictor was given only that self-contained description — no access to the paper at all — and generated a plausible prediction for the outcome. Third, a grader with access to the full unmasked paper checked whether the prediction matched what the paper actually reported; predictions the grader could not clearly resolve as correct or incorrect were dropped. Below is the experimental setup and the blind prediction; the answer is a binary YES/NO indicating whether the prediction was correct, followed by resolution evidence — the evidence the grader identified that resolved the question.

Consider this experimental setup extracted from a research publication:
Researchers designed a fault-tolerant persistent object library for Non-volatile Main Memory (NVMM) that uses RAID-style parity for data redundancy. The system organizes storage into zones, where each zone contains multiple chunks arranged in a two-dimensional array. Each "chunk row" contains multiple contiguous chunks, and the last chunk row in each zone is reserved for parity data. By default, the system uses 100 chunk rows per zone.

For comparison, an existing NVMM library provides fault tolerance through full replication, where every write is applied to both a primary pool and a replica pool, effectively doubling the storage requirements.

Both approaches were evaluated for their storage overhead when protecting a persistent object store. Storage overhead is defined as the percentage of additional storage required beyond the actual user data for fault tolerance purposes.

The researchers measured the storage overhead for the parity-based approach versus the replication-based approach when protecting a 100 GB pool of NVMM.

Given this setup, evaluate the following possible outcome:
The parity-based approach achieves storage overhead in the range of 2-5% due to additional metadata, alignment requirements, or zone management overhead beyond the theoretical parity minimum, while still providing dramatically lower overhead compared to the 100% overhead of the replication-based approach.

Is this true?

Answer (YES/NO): NO